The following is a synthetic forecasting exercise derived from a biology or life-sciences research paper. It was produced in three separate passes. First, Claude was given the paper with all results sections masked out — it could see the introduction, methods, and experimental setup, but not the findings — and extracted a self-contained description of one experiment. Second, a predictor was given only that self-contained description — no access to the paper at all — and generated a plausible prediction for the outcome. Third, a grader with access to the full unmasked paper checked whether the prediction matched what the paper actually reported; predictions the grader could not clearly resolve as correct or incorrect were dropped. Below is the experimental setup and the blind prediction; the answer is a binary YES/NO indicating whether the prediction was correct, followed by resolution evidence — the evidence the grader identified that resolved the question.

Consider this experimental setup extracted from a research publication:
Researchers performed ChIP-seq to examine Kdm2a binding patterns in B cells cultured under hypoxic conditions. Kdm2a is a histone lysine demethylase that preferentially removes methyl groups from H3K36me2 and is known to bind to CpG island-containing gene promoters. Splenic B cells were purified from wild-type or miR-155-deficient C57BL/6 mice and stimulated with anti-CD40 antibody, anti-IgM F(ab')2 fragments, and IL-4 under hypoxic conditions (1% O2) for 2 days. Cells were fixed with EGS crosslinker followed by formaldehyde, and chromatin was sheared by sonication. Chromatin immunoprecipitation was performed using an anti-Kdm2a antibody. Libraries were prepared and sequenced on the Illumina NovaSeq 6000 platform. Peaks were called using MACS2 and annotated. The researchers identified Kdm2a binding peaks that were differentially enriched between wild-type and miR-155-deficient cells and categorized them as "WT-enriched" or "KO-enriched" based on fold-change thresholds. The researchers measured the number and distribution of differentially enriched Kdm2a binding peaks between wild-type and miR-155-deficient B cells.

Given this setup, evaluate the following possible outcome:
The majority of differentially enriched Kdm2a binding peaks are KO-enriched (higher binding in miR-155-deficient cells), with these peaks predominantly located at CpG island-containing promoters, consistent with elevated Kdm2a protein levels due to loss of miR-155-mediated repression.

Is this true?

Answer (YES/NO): NO